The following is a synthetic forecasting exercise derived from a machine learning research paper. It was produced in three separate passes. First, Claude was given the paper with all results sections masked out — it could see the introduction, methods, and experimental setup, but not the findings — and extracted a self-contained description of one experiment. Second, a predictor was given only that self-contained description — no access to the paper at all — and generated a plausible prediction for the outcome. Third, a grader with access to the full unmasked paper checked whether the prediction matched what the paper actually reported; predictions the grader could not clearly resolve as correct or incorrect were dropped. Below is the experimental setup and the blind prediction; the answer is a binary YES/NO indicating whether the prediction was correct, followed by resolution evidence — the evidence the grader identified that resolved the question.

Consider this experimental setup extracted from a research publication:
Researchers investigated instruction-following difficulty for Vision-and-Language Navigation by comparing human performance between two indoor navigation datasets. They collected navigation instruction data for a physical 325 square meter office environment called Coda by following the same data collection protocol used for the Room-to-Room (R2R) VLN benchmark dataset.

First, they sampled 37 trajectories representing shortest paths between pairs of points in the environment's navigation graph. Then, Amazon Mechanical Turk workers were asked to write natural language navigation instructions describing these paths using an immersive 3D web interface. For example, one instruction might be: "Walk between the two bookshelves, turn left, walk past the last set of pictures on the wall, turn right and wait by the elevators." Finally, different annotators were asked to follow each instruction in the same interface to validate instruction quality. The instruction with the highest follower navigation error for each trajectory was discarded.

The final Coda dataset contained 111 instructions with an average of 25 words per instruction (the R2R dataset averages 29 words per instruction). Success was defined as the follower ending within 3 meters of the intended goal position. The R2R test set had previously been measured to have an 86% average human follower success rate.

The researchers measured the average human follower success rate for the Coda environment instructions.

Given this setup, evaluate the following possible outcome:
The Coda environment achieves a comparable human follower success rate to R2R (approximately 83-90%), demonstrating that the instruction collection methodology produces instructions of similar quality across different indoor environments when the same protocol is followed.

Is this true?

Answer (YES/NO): NO